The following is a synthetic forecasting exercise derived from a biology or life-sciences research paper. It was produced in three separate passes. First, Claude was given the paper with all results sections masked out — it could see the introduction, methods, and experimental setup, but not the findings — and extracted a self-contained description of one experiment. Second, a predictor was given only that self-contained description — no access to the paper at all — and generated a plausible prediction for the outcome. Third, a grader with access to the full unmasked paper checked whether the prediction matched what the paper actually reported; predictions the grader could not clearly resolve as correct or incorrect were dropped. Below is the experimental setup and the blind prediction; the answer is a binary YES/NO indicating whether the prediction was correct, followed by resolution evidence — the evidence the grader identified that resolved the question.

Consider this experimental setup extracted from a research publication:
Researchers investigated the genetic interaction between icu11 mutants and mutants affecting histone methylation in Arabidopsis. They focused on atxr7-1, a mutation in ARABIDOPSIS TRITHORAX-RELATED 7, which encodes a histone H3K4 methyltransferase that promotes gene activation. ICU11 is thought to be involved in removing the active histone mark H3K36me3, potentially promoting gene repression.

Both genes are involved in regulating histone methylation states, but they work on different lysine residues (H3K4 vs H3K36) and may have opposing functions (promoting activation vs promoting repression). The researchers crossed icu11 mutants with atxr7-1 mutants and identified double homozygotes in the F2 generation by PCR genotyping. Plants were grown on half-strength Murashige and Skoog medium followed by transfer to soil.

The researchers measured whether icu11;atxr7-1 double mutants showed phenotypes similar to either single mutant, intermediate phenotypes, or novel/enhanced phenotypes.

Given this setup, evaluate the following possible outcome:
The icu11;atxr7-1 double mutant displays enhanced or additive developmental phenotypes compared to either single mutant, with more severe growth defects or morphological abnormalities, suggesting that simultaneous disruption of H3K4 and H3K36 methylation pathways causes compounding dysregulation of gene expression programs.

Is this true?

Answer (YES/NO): NO